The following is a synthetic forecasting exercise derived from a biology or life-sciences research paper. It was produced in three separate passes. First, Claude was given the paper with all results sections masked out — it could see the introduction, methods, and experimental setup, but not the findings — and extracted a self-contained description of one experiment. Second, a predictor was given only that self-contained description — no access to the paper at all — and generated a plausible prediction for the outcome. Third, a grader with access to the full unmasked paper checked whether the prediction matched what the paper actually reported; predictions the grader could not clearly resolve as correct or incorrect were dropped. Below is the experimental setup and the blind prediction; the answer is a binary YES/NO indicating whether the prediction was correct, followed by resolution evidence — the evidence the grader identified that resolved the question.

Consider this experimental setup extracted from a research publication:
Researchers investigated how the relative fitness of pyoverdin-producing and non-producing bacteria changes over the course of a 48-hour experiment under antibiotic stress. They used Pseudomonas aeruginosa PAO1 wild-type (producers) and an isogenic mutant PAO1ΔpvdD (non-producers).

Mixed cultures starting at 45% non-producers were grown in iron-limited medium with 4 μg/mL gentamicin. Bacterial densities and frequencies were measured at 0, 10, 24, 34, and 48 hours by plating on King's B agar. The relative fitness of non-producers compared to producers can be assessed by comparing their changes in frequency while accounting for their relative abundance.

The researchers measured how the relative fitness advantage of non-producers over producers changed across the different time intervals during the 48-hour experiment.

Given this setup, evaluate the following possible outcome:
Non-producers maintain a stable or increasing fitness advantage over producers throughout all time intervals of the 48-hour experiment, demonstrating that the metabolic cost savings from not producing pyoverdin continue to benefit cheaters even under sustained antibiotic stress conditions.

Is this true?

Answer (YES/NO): NO